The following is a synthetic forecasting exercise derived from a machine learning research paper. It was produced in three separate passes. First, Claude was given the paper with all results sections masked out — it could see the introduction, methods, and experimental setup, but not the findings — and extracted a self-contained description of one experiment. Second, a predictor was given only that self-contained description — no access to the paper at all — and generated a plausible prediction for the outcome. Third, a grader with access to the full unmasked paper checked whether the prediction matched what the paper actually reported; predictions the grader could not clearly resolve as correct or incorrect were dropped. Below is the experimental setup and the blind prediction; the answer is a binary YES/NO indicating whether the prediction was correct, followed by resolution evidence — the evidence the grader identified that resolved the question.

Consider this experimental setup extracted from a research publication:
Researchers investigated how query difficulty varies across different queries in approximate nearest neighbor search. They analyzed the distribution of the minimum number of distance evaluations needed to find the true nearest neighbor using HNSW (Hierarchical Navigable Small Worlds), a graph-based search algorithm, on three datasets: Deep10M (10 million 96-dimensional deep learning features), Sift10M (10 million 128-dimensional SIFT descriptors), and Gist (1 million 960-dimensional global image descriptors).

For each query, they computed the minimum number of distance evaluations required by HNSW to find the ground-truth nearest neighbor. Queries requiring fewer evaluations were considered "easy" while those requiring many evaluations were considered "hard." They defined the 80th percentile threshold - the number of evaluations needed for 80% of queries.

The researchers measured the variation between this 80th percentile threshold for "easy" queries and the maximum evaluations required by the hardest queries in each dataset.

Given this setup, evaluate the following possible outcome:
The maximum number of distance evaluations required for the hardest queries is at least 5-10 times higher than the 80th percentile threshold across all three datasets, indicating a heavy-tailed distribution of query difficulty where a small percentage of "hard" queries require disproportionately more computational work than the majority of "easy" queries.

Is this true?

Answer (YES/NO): YES